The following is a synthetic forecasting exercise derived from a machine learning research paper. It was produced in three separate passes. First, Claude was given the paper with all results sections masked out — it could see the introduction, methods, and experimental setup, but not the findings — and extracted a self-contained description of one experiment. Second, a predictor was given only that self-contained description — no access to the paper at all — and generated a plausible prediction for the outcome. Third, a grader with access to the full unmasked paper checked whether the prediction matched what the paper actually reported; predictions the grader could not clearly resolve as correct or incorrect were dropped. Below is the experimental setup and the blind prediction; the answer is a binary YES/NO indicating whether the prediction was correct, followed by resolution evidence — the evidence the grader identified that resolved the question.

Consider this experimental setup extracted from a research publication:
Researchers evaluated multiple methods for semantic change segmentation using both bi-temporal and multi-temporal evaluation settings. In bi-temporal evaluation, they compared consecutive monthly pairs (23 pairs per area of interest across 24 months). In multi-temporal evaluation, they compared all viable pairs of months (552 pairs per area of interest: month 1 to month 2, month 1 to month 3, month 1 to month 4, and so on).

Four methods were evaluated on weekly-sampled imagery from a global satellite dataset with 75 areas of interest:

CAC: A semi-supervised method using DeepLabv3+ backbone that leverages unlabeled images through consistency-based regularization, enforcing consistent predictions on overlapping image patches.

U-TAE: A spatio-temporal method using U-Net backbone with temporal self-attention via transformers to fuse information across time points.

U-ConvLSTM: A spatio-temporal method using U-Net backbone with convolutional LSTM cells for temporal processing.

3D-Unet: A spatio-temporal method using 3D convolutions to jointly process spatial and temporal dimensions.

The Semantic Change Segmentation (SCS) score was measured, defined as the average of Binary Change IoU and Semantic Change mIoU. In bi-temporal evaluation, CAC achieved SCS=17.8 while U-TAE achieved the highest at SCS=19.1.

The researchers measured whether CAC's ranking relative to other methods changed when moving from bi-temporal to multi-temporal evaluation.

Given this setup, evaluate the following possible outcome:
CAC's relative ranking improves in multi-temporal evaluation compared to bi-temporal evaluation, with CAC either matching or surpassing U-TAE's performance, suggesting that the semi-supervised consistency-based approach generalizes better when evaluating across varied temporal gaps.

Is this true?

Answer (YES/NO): YES